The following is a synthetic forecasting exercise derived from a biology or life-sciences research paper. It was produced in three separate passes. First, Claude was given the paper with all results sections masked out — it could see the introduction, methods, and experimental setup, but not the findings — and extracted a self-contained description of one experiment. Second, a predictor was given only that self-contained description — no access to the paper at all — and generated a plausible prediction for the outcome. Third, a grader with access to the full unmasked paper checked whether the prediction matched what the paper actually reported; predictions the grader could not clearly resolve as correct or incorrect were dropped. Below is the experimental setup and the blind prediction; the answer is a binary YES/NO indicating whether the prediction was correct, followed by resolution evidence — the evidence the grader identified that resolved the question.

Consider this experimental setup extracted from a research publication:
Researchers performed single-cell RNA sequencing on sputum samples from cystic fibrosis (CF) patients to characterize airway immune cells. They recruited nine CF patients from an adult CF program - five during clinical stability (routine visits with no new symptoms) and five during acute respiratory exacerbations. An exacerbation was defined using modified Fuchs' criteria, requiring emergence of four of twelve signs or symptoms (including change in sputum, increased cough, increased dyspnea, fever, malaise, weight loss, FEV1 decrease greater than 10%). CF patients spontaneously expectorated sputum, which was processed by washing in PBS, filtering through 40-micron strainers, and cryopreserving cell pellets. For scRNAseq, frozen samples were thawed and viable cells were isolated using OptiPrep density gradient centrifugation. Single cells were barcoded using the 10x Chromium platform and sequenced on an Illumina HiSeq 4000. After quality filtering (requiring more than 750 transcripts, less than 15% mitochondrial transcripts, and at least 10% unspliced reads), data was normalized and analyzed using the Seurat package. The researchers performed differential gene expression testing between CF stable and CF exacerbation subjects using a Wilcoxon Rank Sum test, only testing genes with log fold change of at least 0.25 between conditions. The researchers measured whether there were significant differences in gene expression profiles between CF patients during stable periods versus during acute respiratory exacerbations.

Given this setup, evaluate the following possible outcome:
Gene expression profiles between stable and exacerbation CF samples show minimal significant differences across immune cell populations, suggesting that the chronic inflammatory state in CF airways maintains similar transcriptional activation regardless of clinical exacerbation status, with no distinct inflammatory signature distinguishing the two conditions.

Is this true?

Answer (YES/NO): YES